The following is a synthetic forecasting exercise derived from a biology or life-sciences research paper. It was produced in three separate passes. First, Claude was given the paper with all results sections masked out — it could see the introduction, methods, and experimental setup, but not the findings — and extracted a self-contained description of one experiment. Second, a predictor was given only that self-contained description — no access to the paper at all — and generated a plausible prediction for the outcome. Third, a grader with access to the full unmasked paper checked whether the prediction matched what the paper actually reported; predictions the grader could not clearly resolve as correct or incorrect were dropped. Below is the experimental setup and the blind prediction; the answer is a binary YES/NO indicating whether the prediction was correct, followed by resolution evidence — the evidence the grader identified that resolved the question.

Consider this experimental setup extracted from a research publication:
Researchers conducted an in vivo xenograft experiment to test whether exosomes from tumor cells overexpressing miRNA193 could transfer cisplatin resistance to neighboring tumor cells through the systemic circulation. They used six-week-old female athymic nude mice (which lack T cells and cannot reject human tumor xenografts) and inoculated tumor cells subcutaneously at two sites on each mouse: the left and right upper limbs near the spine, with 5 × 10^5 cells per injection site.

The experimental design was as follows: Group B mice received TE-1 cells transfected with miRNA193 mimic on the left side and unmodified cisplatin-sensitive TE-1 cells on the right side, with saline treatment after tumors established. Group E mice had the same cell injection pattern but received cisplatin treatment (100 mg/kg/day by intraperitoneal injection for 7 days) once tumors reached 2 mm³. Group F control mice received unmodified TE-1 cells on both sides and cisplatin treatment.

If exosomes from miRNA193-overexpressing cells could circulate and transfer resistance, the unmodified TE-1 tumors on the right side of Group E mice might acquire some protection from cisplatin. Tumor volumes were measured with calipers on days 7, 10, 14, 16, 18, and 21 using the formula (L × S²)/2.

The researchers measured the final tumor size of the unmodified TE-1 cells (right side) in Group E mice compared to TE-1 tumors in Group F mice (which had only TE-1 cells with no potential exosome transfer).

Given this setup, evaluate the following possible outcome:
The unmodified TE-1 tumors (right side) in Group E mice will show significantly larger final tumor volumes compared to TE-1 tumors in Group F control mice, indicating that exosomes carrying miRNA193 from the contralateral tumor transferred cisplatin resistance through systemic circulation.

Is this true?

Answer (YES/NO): YES